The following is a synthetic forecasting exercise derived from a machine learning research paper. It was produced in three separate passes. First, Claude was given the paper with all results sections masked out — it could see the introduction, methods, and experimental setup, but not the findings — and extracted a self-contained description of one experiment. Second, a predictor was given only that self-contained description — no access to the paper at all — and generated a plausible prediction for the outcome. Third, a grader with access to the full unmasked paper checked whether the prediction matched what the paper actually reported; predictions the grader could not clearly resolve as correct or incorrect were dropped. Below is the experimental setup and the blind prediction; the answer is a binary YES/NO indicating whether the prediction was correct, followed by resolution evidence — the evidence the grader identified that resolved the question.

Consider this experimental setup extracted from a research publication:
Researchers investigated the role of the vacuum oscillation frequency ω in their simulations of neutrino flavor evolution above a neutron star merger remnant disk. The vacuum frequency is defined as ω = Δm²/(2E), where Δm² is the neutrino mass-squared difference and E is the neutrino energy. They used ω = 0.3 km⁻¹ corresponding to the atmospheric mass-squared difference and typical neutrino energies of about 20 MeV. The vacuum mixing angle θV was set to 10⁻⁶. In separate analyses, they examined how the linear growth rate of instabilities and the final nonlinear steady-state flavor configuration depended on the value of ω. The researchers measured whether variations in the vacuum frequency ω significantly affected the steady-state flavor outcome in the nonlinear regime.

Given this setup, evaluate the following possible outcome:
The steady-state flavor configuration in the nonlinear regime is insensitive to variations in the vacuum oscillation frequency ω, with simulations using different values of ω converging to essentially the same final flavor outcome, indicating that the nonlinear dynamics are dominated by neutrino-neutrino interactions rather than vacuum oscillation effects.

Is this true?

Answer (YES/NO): YES